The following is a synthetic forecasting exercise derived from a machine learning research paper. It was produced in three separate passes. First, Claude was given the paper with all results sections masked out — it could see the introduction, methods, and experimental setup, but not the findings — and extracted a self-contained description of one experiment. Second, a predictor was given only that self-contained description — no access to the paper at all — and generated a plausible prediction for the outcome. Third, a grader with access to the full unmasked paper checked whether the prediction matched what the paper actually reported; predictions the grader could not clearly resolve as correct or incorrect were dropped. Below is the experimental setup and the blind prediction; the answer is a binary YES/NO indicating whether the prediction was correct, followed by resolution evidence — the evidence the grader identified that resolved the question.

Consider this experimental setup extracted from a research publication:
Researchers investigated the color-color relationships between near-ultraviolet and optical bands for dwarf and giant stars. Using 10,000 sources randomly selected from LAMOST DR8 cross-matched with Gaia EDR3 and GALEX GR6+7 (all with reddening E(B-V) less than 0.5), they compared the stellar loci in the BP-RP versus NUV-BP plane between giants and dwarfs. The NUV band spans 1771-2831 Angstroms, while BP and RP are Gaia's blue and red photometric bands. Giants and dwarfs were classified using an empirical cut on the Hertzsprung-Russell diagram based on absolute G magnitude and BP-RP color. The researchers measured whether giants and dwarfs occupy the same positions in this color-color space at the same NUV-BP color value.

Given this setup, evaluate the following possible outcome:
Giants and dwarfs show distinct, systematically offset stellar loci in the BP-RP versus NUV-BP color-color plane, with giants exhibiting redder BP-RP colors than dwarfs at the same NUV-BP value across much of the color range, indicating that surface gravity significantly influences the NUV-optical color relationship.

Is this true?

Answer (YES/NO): YES